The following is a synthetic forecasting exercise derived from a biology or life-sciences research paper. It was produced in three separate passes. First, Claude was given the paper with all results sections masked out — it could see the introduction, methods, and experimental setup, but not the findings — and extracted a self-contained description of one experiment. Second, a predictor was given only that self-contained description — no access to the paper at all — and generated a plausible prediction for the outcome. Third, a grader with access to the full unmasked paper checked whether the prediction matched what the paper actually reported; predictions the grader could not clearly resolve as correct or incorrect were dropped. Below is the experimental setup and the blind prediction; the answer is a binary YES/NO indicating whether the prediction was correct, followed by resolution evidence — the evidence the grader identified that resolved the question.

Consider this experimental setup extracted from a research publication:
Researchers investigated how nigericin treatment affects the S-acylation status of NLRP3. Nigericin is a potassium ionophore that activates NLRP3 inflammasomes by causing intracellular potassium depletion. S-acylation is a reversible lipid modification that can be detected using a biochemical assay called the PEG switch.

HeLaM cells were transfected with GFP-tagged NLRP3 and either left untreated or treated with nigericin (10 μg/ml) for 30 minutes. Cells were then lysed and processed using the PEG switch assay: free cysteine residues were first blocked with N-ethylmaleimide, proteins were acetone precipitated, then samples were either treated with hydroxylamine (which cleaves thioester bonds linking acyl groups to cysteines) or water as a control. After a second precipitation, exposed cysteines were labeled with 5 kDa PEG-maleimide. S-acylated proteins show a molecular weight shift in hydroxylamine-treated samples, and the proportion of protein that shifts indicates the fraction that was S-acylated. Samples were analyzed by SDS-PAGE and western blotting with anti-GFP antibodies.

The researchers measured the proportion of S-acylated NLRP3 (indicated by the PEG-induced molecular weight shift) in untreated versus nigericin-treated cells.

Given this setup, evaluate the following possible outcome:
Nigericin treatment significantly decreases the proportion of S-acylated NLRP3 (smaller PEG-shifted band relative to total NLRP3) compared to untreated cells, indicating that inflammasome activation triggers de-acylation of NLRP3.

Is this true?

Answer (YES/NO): NO